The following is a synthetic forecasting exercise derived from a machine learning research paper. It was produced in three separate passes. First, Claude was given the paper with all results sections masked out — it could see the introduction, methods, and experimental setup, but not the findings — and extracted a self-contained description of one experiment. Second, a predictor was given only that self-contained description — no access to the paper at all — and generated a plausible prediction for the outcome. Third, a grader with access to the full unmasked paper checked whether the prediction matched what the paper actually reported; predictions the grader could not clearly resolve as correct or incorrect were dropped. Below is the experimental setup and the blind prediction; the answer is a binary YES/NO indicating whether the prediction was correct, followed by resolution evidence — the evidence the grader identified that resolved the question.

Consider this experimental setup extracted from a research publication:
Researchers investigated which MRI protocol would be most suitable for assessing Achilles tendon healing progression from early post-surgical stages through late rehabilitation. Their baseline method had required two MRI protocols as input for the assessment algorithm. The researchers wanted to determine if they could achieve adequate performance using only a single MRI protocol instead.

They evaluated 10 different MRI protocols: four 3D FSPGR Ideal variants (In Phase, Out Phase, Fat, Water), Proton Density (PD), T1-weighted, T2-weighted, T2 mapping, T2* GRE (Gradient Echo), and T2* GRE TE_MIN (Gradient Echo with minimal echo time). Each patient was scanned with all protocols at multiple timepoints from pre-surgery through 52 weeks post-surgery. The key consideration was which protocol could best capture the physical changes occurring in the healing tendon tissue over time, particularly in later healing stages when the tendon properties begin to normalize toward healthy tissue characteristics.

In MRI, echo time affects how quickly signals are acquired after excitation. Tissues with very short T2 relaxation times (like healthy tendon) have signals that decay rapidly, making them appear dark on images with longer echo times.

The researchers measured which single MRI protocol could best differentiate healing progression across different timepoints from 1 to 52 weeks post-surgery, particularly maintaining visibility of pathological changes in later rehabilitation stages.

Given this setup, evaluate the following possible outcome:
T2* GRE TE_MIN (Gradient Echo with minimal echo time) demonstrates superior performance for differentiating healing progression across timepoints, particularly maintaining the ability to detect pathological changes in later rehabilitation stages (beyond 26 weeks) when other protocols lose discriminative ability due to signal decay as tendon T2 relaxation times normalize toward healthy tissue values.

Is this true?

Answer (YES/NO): YES